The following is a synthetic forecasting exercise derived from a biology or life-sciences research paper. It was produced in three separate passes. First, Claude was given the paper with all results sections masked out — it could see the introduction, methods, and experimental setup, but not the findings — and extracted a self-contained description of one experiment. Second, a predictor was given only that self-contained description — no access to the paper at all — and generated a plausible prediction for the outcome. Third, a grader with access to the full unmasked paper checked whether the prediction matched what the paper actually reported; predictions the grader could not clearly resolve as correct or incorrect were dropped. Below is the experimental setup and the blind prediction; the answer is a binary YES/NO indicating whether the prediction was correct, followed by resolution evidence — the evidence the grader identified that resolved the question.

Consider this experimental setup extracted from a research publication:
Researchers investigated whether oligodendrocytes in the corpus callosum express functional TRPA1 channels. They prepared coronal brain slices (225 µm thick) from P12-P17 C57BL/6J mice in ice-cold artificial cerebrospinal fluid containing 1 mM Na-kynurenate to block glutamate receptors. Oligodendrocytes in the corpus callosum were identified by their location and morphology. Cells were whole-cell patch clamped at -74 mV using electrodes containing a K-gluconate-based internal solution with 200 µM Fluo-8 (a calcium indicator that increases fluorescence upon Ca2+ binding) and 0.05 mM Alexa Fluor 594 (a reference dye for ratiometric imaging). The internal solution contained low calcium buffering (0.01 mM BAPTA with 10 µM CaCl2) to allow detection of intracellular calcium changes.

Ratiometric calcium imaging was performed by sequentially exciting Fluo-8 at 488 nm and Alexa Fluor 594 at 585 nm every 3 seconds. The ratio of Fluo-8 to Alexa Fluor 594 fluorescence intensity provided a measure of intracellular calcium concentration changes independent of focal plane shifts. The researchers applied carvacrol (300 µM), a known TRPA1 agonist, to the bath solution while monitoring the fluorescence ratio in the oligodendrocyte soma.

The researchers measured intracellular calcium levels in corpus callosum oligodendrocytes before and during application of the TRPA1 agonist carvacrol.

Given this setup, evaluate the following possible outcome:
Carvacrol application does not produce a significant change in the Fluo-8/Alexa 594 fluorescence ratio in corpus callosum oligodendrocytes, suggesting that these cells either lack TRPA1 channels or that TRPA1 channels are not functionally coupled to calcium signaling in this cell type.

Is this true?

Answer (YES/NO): NO